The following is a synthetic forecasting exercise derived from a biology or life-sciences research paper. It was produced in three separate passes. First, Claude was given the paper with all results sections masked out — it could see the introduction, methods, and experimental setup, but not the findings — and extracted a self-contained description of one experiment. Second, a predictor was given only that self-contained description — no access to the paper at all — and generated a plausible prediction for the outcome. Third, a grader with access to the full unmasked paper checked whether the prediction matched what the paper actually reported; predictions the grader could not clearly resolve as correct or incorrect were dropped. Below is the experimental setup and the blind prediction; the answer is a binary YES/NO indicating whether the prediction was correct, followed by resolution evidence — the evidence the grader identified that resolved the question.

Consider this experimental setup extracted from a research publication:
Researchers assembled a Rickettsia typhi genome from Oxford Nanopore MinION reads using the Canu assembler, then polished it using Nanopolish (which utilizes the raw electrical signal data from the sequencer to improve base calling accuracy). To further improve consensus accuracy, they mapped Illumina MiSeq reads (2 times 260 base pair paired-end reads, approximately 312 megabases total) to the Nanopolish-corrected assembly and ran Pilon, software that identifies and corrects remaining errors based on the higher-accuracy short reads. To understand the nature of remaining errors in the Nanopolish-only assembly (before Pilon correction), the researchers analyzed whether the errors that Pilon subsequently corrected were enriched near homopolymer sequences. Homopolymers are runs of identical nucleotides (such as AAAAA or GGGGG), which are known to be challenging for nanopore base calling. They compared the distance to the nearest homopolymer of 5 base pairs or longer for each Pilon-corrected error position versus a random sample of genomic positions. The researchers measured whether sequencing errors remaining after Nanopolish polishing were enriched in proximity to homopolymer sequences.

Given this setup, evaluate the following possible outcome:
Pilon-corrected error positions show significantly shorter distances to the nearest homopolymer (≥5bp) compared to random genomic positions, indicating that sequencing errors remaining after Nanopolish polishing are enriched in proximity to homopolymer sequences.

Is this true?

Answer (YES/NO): YES